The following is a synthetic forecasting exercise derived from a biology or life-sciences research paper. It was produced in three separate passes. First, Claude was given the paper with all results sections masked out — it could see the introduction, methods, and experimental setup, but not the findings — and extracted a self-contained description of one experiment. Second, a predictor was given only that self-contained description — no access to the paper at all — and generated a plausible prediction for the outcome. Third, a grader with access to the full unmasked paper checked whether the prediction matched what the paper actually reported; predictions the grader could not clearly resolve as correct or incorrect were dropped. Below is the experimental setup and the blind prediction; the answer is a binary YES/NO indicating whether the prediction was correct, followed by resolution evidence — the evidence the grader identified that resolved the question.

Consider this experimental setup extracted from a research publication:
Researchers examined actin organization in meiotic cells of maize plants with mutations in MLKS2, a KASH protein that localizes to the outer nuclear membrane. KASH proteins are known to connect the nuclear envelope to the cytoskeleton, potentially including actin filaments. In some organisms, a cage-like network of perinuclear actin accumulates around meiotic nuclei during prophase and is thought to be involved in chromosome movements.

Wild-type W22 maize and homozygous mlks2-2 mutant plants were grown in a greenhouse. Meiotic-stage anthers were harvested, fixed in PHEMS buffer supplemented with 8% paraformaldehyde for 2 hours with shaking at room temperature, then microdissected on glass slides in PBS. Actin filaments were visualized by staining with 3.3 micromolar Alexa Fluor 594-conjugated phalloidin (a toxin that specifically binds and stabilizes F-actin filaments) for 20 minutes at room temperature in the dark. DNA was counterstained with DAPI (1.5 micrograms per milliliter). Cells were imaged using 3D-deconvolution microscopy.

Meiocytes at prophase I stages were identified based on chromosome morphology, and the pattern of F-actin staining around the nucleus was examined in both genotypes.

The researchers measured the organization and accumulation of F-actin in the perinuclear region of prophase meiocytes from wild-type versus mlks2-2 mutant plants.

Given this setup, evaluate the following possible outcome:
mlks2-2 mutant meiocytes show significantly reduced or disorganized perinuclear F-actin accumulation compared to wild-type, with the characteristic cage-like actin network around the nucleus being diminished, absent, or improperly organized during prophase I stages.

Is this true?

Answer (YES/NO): YES